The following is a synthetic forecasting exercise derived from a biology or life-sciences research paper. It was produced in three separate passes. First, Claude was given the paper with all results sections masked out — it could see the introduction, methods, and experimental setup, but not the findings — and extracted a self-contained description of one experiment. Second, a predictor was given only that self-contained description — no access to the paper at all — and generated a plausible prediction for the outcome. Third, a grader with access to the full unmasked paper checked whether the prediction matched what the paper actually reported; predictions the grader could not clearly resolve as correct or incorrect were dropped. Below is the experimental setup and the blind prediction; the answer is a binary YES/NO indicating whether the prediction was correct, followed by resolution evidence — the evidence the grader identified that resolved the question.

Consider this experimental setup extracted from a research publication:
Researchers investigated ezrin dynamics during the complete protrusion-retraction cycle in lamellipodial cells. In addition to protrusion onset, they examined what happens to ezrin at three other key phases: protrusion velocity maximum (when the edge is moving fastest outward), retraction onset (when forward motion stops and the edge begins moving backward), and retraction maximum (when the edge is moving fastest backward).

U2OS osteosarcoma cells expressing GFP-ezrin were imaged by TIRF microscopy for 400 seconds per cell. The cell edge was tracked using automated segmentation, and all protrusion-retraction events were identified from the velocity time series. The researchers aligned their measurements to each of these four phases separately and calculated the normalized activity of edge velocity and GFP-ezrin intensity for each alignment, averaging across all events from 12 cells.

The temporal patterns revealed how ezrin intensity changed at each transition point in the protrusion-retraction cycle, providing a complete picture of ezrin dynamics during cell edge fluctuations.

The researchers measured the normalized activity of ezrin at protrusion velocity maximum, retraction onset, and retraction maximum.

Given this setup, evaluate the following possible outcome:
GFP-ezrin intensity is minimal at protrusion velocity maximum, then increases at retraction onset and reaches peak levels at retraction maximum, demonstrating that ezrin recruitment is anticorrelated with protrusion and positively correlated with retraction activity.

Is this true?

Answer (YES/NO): NO